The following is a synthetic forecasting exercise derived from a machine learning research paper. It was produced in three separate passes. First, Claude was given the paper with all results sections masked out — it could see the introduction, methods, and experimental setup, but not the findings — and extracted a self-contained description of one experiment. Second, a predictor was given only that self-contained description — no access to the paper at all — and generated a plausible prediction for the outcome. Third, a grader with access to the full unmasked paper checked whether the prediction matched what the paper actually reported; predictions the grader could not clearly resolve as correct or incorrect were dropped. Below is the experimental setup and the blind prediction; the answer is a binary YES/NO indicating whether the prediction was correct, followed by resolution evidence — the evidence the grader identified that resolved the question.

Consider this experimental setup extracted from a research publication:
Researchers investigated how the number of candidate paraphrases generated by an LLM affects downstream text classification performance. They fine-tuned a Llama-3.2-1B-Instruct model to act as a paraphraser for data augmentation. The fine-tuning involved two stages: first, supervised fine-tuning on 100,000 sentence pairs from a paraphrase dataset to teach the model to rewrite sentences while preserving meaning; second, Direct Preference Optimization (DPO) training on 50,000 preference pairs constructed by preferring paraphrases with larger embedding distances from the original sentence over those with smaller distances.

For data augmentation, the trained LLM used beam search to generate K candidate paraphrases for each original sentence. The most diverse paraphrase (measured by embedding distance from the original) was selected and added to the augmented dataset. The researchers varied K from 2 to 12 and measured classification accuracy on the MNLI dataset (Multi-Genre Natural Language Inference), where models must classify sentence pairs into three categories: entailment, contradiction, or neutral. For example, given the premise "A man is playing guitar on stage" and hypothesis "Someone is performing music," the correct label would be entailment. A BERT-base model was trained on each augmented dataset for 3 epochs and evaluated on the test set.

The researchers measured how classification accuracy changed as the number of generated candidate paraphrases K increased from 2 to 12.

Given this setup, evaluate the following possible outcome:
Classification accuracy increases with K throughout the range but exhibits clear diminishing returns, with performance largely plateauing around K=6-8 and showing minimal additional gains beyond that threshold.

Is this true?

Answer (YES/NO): NO